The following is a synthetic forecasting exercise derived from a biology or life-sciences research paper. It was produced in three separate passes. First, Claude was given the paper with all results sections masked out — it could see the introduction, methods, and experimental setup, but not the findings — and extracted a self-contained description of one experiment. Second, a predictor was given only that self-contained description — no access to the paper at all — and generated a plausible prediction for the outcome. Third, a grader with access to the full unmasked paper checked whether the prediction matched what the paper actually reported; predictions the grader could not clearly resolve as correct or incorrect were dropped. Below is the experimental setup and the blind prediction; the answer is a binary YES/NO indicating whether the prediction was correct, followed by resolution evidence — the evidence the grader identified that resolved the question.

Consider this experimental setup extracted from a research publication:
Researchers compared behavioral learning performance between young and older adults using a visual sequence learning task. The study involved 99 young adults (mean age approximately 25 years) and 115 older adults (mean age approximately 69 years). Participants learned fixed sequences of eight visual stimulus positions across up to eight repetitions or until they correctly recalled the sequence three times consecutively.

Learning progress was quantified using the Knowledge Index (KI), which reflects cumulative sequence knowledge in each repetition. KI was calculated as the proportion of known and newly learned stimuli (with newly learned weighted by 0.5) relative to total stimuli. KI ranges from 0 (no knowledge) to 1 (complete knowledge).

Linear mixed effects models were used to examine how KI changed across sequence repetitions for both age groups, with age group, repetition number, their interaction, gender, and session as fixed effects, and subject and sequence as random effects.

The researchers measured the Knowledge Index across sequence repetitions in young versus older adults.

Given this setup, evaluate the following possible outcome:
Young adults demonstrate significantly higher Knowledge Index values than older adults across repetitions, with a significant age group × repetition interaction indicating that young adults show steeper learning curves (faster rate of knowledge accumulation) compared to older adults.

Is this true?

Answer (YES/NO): YES